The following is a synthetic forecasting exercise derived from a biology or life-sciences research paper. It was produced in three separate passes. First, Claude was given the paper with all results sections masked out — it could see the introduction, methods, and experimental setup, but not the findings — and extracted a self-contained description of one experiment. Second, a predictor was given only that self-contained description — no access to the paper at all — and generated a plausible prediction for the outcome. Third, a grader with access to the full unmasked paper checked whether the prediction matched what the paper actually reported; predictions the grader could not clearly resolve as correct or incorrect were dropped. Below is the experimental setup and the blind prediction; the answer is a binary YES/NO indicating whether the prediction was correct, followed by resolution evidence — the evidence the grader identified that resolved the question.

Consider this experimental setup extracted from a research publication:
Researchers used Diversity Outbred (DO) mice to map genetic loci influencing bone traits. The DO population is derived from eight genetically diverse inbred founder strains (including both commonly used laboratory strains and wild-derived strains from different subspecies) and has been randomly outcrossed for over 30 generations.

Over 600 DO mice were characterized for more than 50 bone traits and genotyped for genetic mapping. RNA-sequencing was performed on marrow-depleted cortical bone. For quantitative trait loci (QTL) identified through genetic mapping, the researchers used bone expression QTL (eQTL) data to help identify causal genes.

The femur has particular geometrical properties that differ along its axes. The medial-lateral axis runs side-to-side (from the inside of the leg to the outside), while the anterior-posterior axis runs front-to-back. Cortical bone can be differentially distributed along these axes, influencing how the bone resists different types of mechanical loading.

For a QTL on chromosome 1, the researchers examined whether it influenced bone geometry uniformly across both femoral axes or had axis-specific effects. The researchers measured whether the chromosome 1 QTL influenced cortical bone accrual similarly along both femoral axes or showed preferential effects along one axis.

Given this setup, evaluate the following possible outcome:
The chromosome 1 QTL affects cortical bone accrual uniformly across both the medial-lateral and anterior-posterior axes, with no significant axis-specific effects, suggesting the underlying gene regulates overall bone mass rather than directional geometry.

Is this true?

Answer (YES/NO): NO